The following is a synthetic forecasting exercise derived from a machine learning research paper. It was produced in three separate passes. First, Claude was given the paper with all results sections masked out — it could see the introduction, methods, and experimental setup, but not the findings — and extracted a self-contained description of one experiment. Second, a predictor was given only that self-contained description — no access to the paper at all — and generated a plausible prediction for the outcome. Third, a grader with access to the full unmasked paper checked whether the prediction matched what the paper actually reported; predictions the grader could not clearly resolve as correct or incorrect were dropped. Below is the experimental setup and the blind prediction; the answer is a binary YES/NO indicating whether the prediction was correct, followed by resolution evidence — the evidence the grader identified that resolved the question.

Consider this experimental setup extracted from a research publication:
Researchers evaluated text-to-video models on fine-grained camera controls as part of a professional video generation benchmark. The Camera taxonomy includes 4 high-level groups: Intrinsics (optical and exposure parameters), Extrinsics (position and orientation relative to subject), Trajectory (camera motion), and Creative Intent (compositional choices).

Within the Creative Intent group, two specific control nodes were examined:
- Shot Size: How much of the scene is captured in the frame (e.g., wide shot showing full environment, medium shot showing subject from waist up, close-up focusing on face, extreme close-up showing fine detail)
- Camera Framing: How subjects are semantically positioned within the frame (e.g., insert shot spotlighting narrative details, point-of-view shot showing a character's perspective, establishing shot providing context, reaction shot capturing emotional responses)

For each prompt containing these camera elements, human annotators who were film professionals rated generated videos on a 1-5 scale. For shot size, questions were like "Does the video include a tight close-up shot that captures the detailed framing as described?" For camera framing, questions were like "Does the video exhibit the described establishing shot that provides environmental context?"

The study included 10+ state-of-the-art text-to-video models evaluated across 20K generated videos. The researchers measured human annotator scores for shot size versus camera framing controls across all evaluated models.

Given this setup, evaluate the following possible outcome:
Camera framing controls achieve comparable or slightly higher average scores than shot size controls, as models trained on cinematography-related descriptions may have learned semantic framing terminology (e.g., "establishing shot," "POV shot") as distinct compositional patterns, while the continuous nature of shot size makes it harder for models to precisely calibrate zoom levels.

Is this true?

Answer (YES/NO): NO